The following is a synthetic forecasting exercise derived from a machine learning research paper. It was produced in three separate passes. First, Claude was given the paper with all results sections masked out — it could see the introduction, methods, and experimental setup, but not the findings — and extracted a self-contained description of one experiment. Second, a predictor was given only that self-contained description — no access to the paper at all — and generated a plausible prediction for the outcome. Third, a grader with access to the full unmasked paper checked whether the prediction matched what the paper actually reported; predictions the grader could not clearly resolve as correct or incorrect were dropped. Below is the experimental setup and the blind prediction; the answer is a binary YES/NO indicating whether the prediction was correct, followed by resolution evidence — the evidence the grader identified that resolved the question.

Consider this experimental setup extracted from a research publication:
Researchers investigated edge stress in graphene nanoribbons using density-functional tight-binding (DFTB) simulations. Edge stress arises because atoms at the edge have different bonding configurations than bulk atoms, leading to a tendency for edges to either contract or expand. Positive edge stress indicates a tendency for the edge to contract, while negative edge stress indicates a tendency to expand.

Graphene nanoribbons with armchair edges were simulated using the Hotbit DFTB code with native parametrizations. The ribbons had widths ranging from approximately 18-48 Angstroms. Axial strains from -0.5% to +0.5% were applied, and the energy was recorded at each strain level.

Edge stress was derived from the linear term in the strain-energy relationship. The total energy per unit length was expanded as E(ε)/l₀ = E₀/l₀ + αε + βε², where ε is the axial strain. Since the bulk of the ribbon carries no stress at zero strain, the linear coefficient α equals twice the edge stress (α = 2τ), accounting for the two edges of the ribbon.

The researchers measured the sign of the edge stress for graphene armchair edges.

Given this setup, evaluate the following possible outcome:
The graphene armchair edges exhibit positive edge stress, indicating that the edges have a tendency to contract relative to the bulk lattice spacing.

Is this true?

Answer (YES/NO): NO